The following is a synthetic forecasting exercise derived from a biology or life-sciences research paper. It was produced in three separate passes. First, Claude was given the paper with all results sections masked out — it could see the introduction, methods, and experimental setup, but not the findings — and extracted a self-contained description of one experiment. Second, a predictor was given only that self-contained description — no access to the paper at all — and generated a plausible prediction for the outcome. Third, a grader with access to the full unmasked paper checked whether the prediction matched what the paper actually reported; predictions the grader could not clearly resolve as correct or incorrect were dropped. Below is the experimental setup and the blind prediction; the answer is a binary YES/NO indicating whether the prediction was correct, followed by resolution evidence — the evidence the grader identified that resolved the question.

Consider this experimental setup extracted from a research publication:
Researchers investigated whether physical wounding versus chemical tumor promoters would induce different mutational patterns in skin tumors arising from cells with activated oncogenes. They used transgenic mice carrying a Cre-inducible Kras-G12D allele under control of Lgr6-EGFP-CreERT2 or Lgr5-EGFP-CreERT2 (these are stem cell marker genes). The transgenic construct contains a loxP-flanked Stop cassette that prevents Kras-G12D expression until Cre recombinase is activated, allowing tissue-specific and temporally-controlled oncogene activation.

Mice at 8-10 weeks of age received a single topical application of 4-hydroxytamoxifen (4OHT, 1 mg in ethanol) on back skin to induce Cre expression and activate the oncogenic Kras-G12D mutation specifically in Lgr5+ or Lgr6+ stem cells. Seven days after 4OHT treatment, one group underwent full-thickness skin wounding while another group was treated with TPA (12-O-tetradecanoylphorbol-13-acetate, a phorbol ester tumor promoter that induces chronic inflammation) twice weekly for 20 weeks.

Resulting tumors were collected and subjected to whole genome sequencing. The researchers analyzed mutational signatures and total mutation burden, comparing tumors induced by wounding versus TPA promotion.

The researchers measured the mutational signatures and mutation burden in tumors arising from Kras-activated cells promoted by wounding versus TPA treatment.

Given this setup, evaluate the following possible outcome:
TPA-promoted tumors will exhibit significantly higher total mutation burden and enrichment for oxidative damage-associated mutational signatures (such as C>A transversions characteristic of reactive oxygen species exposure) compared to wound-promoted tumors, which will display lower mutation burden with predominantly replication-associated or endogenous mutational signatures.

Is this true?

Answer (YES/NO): NO